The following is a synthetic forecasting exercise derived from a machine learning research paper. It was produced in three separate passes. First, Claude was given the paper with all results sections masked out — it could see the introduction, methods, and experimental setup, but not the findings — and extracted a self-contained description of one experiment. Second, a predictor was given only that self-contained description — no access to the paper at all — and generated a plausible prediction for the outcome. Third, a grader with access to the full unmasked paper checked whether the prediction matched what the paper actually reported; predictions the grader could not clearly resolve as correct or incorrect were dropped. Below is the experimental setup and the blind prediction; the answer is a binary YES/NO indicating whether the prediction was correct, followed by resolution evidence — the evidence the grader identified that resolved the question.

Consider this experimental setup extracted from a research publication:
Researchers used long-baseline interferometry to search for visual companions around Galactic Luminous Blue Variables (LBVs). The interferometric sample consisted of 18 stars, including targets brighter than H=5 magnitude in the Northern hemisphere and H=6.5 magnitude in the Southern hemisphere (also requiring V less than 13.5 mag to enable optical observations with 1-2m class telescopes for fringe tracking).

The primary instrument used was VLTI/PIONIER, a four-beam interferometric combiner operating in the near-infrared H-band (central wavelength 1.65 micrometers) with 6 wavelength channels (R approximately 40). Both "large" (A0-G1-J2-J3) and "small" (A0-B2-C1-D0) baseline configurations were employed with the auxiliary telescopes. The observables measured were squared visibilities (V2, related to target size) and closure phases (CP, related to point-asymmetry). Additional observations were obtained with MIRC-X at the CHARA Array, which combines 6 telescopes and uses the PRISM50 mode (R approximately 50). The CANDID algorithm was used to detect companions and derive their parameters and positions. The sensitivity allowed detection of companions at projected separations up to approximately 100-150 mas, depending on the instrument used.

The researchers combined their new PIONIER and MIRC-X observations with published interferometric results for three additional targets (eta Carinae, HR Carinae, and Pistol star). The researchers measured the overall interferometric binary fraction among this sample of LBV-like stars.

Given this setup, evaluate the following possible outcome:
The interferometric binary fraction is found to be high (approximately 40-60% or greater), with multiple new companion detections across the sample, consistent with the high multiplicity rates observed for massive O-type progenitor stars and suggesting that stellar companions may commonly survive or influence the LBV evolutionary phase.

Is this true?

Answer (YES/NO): YES